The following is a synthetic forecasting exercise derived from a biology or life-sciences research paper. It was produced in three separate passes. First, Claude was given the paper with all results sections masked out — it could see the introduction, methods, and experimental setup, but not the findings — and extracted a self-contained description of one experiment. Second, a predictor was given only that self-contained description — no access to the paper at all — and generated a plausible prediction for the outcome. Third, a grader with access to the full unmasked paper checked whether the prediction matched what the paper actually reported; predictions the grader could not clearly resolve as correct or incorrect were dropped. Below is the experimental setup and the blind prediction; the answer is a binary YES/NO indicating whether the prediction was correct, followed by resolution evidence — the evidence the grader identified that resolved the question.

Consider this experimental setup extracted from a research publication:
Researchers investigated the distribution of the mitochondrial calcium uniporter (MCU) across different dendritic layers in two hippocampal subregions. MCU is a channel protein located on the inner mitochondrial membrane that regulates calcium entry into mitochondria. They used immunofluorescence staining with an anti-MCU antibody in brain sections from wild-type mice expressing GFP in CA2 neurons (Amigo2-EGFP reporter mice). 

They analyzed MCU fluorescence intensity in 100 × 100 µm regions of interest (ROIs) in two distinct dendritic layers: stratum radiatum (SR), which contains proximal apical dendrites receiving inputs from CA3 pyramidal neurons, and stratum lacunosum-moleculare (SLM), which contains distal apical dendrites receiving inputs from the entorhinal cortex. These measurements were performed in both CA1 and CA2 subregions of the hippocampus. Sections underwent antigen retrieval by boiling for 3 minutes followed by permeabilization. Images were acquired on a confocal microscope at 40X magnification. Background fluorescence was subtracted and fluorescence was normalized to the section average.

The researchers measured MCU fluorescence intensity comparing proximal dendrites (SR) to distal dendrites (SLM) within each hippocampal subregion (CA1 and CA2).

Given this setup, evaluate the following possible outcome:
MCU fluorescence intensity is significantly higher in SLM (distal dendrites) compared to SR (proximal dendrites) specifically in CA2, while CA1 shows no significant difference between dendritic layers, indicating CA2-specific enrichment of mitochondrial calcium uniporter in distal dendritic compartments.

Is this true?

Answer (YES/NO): YES